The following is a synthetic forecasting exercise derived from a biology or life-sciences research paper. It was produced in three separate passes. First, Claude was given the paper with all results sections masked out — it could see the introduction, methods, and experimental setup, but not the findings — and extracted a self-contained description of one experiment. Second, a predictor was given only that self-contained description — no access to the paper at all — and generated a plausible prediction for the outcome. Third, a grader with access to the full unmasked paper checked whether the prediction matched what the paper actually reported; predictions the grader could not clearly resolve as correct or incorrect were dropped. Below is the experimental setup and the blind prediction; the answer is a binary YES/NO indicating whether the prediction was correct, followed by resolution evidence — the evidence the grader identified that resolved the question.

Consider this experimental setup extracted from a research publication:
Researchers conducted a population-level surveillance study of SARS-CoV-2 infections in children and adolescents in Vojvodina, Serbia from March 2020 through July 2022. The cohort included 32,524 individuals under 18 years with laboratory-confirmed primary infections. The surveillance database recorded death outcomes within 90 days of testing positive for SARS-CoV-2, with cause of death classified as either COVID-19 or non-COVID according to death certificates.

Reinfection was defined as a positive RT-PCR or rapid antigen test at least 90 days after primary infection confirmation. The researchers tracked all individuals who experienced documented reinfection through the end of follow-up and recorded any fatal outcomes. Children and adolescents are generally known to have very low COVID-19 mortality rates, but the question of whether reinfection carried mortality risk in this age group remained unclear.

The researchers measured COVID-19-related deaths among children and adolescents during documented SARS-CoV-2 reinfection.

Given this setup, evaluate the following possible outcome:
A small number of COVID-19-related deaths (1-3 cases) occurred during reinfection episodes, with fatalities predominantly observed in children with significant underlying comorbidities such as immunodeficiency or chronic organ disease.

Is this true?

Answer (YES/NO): NO